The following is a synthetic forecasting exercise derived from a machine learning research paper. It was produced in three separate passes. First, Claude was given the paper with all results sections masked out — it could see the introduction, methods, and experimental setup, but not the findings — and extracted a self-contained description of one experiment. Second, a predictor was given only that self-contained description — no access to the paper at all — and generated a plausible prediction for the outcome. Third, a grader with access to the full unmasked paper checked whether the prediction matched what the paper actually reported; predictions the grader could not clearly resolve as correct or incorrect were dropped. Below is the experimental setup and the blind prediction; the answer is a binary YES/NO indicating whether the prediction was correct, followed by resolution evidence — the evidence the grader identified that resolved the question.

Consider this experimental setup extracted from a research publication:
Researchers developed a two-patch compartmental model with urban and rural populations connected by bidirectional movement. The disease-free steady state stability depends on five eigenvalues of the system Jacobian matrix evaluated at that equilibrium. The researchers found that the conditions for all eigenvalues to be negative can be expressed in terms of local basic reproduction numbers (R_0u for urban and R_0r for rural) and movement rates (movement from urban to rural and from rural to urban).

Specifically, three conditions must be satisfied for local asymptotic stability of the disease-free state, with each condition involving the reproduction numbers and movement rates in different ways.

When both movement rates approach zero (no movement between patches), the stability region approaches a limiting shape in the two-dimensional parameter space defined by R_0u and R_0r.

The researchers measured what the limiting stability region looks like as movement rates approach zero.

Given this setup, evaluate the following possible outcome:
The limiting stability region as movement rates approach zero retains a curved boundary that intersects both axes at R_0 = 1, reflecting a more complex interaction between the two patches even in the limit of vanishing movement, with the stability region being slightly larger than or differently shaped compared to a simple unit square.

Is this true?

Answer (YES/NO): NO